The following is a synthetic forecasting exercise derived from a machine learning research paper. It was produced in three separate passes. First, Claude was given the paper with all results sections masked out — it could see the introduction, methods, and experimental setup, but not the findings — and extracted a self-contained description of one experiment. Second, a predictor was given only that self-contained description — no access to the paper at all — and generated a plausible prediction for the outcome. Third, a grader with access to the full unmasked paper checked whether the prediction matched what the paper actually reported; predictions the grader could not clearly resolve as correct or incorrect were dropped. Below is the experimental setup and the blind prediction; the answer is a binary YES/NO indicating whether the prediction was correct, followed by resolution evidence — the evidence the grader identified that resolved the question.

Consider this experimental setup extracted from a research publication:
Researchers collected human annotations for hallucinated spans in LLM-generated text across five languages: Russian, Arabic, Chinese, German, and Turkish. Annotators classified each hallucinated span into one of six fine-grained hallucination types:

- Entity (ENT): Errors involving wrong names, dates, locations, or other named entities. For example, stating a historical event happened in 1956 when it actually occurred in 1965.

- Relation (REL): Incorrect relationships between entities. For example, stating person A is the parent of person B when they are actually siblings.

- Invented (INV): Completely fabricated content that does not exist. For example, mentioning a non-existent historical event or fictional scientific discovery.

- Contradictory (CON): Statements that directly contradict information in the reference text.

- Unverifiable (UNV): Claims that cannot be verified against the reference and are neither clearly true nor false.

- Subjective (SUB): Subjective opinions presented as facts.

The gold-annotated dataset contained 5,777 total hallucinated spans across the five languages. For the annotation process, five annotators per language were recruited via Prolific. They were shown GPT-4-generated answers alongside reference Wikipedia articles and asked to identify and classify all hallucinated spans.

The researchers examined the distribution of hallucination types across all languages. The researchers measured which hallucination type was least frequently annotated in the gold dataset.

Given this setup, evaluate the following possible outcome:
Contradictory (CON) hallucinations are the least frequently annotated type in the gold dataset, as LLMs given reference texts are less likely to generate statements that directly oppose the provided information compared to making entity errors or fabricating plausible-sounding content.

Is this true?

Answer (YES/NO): NO